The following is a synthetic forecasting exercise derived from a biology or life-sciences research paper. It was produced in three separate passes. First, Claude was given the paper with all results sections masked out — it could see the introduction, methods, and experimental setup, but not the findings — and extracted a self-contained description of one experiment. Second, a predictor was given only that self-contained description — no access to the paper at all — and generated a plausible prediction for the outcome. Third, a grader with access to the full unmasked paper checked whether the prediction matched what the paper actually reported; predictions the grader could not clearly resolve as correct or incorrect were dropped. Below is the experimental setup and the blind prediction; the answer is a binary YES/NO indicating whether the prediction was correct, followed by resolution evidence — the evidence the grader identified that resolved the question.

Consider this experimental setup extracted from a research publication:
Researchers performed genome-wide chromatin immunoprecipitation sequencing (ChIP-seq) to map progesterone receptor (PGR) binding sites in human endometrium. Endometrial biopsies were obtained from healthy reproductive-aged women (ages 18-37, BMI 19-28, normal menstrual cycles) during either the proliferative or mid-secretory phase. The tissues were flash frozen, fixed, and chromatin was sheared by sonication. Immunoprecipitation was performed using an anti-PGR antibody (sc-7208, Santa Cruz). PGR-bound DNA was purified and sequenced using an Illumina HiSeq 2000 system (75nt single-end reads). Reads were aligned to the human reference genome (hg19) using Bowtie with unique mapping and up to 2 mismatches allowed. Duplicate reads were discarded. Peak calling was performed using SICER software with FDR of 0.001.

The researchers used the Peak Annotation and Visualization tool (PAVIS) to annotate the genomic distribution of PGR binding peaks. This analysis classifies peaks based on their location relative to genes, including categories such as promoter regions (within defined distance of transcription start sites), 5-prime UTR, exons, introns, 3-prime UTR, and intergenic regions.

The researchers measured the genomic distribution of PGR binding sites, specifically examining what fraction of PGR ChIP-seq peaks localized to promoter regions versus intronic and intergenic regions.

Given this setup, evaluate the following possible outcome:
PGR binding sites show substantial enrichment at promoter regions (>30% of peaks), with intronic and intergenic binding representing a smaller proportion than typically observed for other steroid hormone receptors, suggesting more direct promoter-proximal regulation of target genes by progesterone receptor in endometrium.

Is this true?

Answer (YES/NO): NO